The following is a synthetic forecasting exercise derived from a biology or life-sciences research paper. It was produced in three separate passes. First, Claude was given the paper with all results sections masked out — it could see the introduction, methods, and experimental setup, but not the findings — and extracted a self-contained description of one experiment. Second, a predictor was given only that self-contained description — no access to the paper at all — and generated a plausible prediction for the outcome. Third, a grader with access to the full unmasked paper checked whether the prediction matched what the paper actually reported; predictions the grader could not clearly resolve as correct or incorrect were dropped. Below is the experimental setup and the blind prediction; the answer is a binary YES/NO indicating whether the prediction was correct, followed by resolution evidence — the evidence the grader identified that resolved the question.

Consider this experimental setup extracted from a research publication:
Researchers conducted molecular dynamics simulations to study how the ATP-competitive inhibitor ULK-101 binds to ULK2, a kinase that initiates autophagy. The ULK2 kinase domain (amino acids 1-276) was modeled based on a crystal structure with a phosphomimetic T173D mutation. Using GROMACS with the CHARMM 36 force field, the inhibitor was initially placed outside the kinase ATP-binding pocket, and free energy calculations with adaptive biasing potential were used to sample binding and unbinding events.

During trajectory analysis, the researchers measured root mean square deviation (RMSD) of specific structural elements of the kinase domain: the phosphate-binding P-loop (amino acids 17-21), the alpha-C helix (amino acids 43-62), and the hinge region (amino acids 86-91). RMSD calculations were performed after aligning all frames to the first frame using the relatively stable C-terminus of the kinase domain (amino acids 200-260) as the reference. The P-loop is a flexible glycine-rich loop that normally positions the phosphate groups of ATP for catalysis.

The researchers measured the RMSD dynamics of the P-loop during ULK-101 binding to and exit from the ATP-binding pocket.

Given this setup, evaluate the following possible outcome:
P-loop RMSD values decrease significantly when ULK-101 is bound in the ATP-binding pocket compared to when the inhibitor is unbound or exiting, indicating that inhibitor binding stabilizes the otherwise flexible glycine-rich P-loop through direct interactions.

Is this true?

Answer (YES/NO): NO